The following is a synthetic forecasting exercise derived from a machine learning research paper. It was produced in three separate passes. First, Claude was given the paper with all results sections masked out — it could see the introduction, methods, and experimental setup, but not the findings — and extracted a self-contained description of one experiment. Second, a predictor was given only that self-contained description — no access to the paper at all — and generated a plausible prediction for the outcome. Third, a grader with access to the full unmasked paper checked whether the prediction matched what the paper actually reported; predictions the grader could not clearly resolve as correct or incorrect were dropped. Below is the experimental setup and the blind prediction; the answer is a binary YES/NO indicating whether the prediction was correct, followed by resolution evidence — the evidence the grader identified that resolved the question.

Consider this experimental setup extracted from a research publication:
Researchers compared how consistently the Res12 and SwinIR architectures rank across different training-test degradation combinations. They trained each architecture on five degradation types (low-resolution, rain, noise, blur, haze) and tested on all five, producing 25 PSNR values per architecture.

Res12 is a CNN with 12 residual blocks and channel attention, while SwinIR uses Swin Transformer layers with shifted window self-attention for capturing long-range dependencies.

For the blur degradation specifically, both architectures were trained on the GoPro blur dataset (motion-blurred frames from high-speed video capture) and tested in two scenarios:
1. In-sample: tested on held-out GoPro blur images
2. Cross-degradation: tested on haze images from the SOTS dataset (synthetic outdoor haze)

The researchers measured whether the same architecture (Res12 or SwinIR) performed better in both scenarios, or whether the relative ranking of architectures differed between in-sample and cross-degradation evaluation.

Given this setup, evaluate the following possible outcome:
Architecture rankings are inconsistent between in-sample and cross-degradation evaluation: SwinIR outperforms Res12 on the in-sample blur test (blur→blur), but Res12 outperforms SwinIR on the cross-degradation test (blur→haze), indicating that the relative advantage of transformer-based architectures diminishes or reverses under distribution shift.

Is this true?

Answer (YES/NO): NO